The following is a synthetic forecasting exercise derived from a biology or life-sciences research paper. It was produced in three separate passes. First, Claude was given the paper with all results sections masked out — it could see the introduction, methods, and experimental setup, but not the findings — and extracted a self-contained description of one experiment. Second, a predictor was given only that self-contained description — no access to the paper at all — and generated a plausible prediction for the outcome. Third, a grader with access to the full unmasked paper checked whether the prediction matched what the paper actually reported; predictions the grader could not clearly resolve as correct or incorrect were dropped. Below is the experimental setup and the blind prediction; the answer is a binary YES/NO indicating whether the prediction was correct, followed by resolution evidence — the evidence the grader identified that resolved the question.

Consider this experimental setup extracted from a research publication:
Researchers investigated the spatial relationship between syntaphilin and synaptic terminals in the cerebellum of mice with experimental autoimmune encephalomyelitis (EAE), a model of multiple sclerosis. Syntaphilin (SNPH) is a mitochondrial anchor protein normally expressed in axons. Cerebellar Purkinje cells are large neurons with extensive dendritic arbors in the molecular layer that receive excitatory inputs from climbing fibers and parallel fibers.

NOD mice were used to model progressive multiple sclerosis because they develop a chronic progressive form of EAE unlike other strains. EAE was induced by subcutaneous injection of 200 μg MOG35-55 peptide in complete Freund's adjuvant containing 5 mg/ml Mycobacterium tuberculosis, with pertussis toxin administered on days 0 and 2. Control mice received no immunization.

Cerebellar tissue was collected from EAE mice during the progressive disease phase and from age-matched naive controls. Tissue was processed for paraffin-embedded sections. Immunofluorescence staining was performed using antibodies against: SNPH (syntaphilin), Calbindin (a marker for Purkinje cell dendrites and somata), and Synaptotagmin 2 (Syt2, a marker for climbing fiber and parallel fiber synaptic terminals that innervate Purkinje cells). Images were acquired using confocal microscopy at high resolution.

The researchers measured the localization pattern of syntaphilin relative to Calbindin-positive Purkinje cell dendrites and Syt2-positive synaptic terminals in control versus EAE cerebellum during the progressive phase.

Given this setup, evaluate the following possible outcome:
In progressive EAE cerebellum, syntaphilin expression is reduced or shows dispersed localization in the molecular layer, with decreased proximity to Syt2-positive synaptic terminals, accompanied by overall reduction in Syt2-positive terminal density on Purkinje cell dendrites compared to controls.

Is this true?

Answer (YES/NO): NO